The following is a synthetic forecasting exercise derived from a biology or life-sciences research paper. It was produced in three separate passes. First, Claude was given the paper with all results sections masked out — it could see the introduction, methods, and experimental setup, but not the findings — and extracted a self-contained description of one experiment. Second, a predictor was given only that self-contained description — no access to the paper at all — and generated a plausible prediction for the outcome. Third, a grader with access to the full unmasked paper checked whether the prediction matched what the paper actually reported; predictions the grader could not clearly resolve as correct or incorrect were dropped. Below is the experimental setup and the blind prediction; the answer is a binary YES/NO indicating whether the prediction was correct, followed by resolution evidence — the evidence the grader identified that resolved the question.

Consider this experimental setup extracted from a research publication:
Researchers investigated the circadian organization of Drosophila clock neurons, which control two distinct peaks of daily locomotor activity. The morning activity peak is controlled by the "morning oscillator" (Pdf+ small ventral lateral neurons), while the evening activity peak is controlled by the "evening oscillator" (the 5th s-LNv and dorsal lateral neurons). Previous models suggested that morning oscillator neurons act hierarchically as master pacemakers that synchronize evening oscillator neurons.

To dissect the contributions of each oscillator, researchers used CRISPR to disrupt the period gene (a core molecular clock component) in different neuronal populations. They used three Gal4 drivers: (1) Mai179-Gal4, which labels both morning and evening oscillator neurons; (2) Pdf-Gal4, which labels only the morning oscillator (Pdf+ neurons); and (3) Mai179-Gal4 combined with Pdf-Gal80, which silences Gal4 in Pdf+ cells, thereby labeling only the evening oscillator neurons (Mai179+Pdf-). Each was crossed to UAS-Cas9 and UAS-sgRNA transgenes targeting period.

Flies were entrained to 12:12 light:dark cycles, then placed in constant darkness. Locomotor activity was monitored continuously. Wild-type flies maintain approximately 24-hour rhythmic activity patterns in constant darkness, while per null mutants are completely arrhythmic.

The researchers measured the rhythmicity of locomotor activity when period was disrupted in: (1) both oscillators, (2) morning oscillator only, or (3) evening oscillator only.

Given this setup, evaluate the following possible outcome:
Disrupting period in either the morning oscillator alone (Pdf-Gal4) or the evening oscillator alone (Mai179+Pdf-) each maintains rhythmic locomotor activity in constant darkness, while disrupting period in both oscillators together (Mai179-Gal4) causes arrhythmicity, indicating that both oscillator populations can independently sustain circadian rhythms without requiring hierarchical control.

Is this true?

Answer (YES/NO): YES